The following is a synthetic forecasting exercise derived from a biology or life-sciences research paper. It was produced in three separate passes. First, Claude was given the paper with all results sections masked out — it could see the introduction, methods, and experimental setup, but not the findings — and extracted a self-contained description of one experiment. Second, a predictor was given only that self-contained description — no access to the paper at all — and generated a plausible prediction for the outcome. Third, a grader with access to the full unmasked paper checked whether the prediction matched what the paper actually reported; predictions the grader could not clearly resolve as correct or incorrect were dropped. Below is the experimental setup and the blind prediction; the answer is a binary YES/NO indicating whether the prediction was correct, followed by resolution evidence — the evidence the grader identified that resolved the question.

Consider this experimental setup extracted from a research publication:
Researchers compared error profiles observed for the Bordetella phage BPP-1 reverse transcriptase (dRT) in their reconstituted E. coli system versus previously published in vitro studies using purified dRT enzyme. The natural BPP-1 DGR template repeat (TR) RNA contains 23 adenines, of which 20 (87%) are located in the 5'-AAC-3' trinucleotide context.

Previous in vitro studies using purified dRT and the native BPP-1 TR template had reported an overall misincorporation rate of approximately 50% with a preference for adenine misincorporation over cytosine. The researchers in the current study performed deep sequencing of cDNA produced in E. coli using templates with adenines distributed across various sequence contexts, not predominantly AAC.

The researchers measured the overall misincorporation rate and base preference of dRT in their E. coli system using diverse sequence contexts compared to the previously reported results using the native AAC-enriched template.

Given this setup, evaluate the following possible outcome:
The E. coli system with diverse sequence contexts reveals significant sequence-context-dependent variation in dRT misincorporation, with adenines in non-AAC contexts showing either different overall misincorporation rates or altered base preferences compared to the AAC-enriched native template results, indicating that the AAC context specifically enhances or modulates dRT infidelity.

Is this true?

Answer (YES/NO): YES